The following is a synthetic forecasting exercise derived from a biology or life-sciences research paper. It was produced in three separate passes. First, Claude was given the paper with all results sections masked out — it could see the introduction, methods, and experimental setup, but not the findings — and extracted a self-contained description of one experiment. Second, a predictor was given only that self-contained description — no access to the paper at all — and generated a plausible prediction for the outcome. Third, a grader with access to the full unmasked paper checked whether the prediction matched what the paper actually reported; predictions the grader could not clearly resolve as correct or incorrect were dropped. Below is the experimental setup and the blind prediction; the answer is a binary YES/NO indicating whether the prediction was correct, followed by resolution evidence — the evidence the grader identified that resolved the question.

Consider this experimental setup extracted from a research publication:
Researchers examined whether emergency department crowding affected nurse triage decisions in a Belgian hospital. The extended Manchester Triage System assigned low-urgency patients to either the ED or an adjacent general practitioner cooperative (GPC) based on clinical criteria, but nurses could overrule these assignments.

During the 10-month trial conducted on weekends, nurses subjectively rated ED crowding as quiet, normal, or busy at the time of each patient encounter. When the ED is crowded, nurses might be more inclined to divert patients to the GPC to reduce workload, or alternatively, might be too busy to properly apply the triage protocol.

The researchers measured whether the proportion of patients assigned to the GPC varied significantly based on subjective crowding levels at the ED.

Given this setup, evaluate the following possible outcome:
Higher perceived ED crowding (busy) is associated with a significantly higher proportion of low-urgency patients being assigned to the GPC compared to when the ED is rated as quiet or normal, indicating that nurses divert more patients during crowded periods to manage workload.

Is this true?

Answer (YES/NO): NO